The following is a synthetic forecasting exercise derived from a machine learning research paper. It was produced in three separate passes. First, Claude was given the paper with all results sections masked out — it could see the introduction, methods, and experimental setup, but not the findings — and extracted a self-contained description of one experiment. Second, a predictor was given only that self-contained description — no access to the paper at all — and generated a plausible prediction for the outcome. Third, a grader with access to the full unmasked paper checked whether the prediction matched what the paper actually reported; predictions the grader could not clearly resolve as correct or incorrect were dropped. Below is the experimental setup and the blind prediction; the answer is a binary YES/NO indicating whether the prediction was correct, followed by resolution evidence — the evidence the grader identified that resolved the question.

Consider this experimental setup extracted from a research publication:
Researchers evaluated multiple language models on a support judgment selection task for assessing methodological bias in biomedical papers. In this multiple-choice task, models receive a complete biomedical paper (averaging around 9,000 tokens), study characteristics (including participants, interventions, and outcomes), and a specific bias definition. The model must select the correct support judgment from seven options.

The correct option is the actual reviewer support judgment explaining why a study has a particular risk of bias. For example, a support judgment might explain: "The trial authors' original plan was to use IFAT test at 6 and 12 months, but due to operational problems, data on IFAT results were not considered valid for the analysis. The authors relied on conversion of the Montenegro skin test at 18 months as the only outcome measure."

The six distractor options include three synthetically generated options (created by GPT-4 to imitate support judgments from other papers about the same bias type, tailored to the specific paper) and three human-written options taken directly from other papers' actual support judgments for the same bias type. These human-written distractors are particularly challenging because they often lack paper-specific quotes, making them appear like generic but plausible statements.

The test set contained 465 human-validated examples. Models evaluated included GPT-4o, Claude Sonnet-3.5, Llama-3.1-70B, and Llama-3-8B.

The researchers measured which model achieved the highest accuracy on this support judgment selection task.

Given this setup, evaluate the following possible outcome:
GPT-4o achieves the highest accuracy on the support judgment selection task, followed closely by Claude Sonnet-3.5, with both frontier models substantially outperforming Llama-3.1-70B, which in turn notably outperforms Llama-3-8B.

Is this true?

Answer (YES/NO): NO